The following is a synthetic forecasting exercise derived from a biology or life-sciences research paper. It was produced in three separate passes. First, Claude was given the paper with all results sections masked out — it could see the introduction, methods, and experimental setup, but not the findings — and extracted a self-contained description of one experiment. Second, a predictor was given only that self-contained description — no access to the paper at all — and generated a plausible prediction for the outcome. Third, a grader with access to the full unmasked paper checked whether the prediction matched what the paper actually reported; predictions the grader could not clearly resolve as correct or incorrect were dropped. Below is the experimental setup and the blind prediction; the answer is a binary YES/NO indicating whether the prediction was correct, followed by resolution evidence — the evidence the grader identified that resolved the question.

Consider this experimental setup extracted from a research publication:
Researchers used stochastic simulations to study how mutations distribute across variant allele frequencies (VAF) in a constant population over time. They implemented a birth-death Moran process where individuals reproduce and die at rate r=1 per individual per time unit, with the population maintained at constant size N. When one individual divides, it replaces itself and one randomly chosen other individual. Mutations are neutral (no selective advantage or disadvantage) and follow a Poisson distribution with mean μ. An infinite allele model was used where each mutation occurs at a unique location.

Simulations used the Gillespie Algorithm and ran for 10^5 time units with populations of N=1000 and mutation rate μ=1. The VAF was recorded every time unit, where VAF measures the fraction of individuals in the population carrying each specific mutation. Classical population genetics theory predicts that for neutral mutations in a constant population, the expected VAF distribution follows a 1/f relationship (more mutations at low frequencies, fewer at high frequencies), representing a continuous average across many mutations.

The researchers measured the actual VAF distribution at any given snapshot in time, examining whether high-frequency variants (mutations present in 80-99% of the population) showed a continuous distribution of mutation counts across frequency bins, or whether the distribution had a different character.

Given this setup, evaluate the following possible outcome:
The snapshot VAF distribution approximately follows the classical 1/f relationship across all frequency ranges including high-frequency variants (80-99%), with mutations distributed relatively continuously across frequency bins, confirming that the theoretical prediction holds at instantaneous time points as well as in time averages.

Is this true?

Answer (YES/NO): NO